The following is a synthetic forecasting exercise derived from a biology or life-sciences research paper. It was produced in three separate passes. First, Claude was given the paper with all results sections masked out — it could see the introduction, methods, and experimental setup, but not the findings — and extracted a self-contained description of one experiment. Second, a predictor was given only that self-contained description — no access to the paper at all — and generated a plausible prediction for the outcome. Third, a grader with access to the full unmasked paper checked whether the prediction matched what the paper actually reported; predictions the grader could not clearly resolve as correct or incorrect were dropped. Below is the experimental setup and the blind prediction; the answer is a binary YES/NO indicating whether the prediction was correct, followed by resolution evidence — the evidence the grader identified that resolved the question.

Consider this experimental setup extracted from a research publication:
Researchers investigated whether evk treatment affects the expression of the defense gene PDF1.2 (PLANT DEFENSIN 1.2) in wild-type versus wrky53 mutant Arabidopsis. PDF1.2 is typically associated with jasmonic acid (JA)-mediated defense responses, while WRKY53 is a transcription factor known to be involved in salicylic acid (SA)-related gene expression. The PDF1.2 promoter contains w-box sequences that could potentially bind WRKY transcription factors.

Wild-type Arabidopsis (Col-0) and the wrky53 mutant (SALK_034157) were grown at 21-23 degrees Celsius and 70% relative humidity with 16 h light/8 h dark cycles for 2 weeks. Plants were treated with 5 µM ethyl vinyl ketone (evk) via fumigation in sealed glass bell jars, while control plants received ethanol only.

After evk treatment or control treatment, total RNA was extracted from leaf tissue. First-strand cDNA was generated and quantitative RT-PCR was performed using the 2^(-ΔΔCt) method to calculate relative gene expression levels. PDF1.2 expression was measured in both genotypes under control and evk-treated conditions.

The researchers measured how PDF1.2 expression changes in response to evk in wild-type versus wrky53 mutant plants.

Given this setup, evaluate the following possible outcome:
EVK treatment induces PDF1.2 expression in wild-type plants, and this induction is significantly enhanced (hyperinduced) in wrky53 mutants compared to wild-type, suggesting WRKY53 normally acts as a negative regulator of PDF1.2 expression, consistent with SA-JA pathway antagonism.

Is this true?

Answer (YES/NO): YES